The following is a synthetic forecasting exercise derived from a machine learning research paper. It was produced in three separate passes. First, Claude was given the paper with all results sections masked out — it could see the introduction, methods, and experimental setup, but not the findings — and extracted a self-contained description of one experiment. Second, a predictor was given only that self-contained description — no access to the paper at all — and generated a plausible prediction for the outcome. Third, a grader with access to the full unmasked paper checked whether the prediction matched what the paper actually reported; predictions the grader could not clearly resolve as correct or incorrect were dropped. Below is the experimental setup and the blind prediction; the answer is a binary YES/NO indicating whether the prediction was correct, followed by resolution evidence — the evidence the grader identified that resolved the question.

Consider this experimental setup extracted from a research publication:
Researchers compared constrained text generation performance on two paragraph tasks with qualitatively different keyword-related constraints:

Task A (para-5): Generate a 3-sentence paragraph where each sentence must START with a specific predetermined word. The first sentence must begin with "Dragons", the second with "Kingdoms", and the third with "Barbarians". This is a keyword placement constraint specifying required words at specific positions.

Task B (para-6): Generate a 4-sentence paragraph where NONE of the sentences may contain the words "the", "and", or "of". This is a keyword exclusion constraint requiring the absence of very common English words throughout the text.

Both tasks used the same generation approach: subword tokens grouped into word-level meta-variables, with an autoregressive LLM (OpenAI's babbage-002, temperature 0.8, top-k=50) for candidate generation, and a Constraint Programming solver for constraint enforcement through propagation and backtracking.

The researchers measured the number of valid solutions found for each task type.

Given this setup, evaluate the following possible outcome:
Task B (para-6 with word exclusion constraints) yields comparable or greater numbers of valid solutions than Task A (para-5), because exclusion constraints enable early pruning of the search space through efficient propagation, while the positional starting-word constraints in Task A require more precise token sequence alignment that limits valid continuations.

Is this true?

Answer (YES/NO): NO